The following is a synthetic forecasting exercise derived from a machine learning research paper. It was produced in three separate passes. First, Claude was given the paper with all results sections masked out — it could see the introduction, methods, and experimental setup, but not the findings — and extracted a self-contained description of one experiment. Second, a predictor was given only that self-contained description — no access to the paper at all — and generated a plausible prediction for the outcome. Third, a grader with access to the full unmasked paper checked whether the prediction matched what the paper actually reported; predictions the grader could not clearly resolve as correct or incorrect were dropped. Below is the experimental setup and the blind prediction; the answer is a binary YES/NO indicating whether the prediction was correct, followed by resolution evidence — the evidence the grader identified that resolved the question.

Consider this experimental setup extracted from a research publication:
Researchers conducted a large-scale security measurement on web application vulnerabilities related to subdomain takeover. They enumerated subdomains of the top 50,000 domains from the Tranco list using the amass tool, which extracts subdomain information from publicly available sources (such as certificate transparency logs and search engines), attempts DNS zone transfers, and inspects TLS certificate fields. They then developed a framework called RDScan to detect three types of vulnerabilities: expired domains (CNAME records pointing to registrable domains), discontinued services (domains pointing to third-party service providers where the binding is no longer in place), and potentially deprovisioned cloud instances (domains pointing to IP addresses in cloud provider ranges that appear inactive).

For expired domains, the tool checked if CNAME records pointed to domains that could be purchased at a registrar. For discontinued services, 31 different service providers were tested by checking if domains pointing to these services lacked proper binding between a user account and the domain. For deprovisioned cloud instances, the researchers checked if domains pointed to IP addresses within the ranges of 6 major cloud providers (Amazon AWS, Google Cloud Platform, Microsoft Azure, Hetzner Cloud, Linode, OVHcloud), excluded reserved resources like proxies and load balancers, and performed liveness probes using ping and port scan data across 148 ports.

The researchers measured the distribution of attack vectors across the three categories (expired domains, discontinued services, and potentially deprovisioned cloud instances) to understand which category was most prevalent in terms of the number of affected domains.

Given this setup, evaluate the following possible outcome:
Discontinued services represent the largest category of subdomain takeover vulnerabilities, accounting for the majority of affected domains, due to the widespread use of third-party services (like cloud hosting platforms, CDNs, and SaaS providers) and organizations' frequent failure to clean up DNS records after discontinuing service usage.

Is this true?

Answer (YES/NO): YES